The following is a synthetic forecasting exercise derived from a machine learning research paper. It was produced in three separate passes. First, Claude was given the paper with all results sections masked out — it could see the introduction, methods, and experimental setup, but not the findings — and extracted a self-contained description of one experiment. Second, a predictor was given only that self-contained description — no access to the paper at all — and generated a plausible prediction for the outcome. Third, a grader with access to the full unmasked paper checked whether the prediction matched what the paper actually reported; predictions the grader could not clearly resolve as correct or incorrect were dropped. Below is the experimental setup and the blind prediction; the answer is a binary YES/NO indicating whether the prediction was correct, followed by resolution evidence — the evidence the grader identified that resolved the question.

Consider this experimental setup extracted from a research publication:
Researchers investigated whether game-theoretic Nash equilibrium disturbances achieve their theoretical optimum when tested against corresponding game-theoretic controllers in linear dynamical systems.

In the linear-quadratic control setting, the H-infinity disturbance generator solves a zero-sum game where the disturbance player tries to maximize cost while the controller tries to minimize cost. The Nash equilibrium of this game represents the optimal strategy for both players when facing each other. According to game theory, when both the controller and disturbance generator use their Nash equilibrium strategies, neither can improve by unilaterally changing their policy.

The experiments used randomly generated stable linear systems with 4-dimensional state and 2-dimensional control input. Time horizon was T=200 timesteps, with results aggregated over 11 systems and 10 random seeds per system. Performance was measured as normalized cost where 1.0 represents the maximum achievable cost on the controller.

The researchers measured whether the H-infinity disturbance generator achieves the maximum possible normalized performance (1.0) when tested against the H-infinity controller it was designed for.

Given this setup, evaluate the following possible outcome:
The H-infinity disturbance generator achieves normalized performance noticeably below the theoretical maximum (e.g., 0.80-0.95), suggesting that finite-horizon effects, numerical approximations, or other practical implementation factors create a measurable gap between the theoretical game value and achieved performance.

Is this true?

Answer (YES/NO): NO